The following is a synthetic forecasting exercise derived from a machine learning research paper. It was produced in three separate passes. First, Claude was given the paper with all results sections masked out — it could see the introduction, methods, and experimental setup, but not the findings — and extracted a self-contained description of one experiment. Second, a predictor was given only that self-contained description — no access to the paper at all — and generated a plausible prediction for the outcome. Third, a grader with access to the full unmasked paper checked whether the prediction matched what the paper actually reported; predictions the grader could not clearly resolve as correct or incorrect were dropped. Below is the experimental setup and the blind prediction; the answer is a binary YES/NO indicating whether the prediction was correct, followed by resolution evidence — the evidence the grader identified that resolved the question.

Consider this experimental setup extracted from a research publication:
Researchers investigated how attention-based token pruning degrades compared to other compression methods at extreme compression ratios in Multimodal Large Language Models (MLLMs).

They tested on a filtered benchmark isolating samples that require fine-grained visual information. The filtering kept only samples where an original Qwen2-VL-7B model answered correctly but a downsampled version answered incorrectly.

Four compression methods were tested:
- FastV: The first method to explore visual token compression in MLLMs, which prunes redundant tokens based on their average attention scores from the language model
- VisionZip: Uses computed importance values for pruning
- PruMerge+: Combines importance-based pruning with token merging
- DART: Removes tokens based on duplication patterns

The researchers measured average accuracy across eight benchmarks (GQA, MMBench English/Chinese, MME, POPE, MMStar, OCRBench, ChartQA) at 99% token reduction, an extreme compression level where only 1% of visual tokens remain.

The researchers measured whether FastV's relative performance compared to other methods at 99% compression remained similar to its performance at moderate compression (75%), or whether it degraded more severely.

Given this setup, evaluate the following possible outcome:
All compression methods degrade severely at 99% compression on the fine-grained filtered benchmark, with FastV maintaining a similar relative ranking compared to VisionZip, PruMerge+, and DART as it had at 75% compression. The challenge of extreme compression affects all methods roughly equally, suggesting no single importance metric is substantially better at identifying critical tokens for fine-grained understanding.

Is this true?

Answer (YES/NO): NO